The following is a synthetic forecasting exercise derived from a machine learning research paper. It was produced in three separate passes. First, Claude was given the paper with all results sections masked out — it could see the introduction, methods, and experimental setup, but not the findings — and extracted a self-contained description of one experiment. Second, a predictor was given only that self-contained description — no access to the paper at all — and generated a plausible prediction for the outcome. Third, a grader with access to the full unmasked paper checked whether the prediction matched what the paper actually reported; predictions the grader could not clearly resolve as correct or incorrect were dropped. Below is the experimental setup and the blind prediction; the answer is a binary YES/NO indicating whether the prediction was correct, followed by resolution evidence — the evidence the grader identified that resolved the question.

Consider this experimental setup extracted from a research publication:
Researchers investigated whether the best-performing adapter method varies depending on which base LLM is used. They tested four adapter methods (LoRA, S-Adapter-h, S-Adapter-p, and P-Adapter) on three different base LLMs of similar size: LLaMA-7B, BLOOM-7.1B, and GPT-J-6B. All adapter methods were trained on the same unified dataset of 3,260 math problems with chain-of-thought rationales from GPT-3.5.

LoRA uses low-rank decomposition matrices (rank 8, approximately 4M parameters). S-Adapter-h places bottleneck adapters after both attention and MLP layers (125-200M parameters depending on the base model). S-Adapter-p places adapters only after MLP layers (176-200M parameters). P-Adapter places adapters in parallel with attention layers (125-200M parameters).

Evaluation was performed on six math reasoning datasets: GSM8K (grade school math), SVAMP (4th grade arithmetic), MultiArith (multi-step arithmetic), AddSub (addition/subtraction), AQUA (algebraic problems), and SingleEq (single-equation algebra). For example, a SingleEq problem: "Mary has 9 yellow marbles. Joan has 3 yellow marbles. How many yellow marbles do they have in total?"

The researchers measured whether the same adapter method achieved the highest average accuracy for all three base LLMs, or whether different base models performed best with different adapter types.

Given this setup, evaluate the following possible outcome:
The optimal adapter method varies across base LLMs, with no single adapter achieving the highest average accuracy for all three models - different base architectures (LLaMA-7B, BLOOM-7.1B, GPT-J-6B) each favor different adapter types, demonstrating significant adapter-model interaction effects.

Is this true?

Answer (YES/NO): YES